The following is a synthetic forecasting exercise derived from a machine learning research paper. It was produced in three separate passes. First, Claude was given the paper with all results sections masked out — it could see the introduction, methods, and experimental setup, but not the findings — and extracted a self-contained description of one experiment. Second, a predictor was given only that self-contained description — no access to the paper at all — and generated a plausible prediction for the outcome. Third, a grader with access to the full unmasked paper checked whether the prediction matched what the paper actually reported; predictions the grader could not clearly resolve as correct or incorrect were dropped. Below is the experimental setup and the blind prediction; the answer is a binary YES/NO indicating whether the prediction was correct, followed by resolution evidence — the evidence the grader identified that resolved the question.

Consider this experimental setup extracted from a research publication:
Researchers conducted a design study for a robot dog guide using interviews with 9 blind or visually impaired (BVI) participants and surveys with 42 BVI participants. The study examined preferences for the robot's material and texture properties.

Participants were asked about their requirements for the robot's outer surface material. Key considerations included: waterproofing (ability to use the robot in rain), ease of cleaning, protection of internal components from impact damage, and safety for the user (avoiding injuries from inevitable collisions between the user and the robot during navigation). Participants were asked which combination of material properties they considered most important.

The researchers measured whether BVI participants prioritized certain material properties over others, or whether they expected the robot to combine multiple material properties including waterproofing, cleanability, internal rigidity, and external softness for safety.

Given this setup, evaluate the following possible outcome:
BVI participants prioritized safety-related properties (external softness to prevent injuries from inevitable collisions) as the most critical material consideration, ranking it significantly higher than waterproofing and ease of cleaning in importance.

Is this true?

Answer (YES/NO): NO